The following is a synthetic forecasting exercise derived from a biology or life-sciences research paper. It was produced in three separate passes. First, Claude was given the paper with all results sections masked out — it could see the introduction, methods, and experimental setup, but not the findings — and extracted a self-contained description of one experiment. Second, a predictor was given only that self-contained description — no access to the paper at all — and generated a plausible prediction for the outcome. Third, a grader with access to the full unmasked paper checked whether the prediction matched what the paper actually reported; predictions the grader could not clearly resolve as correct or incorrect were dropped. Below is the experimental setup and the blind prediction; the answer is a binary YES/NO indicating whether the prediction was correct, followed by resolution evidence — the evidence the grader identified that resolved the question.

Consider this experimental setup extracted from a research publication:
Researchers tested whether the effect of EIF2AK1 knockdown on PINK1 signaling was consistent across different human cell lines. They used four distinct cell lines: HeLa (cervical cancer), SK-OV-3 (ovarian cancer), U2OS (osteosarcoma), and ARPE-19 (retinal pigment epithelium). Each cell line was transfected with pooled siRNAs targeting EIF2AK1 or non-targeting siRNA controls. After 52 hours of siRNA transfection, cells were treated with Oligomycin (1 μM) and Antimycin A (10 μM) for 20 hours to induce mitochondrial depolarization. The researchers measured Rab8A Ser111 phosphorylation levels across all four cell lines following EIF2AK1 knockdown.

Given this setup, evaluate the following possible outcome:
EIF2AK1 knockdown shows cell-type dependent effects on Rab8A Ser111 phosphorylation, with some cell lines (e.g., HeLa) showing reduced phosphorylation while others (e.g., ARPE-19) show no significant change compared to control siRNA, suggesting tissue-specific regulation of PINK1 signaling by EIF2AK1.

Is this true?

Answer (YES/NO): NO